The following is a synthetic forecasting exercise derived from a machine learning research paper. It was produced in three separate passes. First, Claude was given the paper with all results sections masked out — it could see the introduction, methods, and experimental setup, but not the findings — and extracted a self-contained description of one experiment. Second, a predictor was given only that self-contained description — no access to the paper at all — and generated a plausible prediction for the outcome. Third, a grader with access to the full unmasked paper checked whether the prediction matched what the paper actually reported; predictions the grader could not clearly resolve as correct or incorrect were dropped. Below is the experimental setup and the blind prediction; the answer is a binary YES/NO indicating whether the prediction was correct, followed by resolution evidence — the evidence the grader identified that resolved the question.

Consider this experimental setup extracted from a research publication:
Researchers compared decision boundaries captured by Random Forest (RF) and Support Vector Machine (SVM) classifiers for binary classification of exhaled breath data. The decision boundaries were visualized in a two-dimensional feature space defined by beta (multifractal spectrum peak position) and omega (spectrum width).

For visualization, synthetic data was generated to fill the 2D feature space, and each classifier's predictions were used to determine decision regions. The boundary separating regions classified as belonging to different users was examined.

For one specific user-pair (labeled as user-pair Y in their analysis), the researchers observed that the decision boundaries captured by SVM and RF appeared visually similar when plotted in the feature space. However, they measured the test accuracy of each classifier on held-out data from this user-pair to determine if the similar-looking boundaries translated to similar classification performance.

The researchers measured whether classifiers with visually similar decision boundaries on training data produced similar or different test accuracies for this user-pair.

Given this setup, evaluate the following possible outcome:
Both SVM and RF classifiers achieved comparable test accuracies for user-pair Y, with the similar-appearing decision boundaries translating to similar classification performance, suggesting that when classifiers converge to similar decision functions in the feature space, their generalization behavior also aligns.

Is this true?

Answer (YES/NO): NO